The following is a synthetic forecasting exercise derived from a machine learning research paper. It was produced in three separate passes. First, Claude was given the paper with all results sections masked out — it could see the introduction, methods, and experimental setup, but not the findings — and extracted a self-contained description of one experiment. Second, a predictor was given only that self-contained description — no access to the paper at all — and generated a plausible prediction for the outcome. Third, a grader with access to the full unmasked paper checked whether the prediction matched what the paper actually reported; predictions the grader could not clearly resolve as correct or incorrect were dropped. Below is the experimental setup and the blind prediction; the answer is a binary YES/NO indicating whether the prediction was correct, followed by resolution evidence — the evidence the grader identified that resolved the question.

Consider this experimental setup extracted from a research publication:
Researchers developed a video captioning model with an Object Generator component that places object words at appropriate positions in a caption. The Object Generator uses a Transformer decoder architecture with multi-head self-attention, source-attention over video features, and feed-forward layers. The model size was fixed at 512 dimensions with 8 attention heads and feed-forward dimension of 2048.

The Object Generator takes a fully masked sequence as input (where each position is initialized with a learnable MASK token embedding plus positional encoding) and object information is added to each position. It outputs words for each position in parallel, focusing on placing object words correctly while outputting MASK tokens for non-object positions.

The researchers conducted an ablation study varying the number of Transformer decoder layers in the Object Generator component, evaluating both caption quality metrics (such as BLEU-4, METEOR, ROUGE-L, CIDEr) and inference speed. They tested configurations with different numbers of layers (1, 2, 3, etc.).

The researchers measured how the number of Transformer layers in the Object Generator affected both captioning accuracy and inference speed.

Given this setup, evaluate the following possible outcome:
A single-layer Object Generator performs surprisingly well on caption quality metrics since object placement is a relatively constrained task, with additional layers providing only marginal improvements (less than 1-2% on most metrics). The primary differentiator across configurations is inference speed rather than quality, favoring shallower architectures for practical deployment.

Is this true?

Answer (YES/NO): NO